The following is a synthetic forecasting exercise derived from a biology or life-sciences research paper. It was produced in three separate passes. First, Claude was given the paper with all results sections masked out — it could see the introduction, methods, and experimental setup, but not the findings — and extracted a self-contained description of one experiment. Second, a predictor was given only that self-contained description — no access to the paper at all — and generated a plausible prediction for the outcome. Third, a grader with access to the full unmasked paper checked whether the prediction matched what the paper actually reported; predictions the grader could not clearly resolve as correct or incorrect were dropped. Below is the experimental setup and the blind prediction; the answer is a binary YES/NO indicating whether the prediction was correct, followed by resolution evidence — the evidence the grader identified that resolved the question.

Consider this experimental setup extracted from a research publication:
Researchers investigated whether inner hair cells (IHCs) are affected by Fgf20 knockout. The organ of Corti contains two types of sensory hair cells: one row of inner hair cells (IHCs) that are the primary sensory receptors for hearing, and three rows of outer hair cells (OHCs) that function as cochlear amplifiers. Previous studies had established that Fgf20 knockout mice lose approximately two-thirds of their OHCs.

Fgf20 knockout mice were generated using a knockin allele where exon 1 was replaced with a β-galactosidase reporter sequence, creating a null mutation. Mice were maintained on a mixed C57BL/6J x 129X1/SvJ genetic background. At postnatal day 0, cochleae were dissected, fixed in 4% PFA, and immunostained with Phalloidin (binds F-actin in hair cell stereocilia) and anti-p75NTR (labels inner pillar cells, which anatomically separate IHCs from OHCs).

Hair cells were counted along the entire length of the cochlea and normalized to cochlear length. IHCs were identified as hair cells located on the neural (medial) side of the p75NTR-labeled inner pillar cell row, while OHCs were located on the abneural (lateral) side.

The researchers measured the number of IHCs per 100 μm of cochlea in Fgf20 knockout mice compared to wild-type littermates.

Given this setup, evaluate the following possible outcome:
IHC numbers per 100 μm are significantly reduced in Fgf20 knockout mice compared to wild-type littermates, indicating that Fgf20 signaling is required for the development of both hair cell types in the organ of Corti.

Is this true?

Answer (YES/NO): NO